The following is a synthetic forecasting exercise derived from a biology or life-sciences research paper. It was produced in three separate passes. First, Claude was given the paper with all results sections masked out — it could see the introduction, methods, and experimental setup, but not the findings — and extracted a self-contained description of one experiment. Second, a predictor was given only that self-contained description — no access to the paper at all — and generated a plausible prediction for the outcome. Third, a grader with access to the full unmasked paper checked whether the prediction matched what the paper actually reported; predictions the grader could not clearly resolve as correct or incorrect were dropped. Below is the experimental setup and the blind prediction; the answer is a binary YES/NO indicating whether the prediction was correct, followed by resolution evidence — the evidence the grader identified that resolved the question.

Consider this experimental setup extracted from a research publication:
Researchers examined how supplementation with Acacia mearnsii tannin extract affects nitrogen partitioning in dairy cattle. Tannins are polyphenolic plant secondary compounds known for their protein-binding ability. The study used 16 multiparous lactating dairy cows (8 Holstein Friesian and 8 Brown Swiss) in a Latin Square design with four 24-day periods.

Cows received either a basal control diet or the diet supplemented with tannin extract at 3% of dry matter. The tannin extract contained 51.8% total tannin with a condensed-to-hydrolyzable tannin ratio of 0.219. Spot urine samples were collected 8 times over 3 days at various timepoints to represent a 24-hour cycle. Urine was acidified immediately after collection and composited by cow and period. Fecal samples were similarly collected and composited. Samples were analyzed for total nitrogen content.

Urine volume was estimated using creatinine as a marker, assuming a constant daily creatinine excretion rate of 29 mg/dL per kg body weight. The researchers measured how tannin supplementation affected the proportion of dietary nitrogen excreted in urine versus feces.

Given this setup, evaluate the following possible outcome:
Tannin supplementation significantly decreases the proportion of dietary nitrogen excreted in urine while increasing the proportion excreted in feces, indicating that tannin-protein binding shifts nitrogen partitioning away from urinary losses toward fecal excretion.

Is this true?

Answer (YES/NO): YES